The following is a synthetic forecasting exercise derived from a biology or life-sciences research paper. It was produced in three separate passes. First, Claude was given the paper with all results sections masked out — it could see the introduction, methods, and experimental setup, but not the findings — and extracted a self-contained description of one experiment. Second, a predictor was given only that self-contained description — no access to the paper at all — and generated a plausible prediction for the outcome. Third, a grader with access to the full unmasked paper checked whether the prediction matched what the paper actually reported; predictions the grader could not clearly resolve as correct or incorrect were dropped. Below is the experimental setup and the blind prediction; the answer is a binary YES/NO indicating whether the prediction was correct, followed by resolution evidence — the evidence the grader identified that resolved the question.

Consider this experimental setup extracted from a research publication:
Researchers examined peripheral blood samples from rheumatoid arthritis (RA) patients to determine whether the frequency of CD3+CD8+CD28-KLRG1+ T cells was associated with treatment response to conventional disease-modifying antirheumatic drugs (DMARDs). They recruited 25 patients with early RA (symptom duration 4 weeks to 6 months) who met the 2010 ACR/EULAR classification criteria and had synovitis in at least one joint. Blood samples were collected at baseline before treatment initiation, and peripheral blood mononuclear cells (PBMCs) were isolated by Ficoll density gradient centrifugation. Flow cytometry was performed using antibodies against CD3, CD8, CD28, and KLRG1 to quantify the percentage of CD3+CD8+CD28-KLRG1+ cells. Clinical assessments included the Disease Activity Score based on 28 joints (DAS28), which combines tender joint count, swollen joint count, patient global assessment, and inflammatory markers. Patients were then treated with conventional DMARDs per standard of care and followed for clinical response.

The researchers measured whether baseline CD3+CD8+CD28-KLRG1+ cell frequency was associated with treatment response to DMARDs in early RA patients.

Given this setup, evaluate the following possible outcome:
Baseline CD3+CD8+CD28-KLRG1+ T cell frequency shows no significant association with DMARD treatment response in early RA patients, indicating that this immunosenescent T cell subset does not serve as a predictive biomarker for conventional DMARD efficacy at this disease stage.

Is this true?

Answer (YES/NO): NO